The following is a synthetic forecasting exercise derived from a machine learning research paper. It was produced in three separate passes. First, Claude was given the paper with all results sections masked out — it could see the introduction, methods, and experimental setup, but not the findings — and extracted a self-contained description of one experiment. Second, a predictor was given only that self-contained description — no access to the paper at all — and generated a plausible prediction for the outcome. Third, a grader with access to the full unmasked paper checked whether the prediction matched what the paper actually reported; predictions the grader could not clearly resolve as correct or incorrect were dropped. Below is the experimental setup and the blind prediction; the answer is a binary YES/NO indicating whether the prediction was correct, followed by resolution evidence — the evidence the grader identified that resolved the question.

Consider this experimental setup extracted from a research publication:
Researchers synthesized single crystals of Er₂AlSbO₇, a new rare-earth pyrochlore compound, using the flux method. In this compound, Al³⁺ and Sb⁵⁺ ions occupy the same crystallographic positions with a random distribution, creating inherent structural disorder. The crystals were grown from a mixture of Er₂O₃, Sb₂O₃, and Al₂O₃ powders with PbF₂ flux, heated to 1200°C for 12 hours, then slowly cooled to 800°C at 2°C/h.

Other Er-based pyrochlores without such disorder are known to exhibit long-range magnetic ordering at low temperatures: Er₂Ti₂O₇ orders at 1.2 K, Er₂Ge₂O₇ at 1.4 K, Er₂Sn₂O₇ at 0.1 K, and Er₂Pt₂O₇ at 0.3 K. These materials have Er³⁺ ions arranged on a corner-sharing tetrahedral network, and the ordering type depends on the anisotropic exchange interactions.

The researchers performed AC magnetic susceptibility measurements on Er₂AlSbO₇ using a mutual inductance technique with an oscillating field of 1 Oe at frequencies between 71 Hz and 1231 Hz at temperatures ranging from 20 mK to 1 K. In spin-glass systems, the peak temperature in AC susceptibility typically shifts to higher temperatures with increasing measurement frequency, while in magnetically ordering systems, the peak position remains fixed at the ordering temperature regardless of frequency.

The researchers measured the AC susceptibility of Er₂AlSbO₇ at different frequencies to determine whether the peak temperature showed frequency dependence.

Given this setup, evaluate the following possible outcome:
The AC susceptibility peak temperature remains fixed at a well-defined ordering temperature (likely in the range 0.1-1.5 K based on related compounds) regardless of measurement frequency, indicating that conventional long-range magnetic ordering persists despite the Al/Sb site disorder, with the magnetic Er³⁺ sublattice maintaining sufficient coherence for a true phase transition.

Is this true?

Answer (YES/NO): NO